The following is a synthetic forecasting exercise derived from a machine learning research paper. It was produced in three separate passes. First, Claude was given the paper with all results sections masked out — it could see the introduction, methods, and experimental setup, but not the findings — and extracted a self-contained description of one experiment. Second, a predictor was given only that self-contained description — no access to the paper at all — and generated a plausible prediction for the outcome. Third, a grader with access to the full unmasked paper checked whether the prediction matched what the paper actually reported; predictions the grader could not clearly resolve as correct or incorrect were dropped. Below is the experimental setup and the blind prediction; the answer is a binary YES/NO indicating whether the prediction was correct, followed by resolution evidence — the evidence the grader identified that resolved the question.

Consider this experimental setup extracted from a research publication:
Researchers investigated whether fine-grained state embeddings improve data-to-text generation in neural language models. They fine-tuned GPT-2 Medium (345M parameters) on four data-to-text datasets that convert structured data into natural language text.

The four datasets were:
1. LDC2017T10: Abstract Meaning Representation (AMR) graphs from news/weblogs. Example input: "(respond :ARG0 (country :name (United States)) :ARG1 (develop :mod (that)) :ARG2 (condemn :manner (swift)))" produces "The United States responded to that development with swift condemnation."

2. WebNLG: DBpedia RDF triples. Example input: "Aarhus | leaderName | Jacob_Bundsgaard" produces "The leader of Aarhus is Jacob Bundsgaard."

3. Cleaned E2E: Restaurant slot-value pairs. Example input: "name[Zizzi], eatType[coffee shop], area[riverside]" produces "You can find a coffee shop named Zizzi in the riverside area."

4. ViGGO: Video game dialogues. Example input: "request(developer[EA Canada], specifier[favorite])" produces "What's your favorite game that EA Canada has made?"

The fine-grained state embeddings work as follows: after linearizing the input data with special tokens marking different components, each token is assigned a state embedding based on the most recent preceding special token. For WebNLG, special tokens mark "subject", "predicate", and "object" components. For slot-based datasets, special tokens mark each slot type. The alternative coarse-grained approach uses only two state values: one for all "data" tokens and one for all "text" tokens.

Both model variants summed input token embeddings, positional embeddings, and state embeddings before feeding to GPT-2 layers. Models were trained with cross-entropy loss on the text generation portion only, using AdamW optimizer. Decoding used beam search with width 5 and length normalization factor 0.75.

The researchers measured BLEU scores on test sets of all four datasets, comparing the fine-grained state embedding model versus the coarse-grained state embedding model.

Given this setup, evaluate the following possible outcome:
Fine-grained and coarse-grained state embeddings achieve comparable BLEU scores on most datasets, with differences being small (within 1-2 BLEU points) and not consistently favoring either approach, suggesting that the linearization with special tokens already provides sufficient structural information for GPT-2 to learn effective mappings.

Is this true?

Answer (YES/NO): NO